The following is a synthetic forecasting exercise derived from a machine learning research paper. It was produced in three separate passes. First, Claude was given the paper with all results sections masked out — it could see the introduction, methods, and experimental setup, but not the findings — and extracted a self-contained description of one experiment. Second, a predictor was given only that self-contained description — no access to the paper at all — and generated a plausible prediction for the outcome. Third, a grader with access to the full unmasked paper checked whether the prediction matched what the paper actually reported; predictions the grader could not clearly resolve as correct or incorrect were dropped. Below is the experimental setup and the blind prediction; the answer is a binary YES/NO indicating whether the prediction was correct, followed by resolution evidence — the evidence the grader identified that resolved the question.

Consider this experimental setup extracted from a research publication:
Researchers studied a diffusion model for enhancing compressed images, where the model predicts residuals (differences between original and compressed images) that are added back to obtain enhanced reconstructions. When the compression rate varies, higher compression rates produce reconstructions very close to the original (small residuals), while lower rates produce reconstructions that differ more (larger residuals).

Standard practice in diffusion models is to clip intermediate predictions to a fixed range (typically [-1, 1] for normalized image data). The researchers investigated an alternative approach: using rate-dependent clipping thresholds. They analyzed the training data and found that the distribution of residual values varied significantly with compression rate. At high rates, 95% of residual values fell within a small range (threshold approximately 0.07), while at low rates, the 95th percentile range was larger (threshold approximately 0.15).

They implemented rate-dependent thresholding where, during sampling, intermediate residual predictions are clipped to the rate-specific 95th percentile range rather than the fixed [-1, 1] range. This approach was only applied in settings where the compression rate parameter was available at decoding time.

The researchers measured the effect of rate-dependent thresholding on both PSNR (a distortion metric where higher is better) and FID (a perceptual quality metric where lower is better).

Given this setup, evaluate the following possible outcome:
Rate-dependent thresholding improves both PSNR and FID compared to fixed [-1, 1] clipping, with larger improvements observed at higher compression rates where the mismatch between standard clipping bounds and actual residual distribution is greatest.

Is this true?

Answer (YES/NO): NO